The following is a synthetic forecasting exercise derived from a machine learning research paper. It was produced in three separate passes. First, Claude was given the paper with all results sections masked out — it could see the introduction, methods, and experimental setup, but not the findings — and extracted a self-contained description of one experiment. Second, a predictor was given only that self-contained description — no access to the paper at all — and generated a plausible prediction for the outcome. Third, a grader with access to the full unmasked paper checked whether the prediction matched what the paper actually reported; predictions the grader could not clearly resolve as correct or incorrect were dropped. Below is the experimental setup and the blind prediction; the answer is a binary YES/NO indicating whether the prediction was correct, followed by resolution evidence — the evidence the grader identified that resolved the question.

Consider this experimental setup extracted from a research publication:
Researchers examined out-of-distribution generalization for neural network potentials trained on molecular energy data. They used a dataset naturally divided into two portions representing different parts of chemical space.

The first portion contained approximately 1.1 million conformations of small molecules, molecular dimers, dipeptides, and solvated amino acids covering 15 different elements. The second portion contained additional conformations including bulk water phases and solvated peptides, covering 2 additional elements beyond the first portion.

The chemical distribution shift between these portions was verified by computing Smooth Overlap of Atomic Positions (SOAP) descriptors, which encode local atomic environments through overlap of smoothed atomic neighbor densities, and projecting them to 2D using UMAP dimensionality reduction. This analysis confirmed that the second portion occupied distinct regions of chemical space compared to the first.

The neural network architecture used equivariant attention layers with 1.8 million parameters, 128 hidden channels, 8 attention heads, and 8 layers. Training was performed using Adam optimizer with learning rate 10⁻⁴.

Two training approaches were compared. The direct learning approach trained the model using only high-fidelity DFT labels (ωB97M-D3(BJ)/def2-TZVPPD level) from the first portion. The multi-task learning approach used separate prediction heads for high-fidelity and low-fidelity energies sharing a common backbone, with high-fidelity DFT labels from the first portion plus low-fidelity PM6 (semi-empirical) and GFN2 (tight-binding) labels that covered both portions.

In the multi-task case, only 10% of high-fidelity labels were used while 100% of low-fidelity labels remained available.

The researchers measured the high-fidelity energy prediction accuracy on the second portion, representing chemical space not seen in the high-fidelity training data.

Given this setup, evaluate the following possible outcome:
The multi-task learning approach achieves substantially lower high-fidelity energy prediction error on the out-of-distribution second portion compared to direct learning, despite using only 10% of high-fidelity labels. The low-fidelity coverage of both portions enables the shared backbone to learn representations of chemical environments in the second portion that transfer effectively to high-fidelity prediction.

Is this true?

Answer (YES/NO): YES